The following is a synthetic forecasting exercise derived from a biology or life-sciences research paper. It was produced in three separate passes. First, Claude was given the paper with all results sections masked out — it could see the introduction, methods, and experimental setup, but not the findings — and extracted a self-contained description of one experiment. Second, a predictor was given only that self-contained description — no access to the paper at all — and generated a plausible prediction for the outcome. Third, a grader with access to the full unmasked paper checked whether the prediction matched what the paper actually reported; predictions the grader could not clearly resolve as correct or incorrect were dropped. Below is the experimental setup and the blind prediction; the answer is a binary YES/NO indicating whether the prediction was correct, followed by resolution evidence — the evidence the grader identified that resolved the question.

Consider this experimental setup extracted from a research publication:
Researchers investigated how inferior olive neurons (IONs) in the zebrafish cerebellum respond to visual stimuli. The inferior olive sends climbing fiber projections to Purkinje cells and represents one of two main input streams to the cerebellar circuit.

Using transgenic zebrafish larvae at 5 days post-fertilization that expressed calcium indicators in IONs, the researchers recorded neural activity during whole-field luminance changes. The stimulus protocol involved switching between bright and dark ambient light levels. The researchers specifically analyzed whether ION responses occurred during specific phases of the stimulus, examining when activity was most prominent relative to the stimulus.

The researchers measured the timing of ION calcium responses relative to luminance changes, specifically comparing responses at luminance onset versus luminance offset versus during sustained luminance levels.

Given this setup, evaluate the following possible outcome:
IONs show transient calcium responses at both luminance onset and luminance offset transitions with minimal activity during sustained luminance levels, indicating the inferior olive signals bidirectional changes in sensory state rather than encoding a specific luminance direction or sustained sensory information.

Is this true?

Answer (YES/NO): NO